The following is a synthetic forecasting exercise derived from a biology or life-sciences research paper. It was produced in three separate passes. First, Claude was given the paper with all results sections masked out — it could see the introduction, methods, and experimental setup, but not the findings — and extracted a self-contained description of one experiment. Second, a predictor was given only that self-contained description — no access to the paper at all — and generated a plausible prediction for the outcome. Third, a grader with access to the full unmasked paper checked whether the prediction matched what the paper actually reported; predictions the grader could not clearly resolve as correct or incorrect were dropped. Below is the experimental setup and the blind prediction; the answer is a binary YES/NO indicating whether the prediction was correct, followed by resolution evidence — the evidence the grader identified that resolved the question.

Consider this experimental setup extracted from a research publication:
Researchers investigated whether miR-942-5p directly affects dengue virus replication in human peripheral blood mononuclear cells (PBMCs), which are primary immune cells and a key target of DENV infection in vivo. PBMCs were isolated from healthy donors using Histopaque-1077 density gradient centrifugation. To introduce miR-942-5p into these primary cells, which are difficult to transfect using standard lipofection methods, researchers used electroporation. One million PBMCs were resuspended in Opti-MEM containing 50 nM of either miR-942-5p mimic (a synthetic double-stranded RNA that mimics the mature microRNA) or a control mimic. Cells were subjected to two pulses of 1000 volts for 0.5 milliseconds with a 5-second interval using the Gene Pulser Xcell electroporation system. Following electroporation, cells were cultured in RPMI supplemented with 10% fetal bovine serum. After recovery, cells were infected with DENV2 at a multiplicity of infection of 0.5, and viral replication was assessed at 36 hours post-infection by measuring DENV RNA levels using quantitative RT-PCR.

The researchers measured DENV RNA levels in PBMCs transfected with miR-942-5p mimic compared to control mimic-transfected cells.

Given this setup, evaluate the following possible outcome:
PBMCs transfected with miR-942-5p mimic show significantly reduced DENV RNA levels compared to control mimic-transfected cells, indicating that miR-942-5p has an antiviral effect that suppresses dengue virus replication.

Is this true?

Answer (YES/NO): YES